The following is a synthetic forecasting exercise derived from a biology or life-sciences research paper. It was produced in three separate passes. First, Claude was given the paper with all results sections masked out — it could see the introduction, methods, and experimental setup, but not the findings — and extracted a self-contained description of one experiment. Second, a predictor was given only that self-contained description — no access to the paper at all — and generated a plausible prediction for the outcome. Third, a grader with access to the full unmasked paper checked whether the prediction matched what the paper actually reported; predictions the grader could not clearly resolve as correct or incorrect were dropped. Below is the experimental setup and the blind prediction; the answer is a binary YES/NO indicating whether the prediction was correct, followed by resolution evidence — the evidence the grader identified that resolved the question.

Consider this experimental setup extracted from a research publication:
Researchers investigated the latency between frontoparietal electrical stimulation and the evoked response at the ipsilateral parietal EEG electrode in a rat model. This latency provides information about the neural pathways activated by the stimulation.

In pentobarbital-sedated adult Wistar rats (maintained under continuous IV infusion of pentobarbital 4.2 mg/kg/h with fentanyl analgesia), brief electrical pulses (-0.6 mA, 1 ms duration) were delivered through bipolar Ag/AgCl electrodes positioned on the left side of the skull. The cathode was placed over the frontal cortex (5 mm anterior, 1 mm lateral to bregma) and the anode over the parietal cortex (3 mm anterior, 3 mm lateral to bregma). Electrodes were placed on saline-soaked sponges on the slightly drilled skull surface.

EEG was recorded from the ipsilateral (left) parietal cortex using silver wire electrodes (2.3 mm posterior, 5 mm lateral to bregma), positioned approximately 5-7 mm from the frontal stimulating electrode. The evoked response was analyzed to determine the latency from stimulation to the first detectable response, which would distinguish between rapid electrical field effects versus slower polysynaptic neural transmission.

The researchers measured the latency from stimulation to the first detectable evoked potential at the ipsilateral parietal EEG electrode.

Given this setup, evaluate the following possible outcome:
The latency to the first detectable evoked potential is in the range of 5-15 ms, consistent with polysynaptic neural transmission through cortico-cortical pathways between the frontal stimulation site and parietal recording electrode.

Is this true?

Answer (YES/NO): NO